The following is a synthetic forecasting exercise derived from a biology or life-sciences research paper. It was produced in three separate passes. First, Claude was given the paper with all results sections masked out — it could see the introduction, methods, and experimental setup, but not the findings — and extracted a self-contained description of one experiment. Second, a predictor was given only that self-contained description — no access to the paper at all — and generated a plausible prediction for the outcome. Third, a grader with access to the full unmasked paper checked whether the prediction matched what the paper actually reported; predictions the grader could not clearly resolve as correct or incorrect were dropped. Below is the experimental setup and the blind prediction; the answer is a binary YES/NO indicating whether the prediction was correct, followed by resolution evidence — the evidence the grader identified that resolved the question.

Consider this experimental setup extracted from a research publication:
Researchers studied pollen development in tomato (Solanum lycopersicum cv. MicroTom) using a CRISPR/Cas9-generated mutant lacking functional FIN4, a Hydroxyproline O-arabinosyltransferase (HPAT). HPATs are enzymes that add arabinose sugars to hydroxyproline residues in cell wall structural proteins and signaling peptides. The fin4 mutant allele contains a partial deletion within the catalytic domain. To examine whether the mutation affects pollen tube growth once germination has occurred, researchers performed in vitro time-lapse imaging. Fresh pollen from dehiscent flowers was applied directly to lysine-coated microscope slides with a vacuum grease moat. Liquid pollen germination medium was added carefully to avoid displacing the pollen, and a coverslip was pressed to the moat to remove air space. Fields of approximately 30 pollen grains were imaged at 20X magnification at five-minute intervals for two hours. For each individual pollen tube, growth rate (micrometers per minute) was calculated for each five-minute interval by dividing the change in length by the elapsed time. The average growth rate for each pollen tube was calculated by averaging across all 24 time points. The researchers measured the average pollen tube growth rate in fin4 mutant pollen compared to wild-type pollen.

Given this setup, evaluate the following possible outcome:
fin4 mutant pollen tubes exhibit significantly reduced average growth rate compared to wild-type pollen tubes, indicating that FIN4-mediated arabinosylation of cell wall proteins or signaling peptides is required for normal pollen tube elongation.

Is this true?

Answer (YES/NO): NO